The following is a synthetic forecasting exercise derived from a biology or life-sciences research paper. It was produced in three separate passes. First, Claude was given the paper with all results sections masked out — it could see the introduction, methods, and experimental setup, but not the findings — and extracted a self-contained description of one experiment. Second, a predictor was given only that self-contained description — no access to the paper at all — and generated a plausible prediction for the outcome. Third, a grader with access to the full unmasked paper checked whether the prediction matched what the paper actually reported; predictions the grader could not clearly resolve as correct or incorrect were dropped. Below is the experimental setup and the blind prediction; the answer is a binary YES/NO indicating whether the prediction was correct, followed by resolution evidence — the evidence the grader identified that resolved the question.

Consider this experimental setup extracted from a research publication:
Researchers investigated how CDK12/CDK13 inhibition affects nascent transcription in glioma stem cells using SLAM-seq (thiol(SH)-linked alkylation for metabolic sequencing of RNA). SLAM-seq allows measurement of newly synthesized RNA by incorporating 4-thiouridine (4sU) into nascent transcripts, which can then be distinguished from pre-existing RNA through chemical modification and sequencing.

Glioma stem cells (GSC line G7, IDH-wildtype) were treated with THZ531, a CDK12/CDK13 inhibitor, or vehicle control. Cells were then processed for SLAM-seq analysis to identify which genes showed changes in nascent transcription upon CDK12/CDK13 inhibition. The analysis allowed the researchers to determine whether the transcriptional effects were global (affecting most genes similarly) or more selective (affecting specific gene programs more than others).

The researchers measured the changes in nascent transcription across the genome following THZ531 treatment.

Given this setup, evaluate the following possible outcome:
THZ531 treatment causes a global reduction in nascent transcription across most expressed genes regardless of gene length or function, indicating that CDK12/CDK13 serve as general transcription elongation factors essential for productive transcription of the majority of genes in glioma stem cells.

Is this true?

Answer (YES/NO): NO